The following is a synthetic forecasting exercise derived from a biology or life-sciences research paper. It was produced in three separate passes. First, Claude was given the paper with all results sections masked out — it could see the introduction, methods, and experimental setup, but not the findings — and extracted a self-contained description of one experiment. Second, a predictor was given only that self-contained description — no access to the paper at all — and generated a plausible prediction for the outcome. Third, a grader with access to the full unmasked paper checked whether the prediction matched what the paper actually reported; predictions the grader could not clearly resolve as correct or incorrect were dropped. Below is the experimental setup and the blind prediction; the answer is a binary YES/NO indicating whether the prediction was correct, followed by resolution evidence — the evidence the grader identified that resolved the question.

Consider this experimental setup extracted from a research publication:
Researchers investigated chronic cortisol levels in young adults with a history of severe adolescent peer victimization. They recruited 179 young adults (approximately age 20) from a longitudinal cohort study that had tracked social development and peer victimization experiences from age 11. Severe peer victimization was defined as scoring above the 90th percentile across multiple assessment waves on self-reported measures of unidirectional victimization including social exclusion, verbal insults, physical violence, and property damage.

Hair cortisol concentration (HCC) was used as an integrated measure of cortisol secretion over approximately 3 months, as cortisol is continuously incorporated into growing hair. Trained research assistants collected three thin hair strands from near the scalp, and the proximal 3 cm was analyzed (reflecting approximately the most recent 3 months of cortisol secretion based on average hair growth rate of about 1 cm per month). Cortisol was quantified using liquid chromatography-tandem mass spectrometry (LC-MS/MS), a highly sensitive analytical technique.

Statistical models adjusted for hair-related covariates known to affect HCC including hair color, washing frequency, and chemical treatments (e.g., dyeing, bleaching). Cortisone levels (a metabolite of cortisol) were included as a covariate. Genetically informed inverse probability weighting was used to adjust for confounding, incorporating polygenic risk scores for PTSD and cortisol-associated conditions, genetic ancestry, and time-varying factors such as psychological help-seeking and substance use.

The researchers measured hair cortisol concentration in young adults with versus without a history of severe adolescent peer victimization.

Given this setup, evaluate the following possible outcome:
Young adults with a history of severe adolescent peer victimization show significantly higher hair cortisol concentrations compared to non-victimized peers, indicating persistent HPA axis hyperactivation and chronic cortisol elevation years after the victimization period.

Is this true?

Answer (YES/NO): YES